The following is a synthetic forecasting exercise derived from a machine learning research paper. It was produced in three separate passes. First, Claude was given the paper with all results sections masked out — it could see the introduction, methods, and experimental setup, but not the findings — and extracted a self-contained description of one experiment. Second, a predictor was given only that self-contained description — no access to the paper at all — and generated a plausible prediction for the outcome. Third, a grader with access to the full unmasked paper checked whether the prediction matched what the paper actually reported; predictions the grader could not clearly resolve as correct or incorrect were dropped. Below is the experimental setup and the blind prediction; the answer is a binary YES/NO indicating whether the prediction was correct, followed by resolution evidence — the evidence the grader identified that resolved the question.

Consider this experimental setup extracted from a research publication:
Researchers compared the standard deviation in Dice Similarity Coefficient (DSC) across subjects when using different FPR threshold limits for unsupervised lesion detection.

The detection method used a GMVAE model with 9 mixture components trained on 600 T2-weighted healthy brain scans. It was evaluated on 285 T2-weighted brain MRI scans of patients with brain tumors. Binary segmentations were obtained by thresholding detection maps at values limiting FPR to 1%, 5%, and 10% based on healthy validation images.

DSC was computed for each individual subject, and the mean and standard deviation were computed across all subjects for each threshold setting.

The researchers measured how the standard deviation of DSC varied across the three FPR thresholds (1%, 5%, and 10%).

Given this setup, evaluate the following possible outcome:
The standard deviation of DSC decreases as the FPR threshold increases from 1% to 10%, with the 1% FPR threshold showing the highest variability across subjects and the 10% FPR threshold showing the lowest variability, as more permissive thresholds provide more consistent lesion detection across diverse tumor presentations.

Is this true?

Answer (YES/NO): YES